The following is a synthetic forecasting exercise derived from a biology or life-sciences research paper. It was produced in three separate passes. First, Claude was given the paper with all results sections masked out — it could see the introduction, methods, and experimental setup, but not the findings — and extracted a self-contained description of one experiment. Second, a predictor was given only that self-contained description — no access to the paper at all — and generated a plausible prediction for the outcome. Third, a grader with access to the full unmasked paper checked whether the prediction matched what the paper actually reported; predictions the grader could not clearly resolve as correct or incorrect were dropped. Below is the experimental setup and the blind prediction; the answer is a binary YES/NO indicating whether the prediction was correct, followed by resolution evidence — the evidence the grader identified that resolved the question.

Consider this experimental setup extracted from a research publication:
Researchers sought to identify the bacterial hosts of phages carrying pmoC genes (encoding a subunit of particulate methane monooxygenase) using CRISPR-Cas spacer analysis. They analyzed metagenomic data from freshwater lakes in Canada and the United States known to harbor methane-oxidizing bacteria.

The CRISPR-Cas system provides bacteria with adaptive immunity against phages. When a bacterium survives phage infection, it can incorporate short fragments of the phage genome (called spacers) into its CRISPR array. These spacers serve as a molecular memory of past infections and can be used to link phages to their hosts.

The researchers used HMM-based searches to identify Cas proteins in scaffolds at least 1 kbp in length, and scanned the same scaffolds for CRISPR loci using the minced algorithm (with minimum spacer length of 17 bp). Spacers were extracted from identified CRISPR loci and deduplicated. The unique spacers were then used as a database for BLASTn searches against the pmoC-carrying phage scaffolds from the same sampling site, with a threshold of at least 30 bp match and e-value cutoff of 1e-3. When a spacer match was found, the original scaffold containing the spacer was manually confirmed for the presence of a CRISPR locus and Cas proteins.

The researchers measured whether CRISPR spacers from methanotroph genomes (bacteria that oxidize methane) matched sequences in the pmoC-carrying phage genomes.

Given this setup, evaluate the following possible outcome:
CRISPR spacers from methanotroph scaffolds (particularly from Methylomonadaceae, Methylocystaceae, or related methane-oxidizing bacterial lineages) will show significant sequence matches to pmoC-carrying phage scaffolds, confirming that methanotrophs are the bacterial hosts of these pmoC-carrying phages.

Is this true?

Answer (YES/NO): NO